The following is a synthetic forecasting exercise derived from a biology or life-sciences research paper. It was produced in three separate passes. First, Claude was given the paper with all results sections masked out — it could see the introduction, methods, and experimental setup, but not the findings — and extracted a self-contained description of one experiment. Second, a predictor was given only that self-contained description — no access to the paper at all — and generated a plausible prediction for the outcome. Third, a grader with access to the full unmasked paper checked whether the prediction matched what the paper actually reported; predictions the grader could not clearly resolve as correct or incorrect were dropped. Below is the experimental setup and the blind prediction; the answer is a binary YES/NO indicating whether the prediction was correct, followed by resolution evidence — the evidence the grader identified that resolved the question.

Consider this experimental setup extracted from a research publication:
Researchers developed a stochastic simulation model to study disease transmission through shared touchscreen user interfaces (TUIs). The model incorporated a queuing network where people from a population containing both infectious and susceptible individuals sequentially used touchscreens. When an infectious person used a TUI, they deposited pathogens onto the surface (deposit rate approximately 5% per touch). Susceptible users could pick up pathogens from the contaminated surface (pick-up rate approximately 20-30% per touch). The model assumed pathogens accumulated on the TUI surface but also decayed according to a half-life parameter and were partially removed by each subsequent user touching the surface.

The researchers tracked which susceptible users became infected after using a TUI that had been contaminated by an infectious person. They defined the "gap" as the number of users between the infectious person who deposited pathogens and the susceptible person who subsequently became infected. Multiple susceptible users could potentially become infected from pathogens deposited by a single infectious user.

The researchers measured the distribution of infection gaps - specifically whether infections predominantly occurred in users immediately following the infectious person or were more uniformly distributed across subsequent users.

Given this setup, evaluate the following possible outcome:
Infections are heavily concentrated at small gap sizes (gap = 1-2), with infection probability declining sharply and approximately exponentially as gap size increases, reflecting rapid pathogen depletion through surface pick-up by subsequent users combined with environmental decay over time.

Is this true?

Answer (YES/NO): YES